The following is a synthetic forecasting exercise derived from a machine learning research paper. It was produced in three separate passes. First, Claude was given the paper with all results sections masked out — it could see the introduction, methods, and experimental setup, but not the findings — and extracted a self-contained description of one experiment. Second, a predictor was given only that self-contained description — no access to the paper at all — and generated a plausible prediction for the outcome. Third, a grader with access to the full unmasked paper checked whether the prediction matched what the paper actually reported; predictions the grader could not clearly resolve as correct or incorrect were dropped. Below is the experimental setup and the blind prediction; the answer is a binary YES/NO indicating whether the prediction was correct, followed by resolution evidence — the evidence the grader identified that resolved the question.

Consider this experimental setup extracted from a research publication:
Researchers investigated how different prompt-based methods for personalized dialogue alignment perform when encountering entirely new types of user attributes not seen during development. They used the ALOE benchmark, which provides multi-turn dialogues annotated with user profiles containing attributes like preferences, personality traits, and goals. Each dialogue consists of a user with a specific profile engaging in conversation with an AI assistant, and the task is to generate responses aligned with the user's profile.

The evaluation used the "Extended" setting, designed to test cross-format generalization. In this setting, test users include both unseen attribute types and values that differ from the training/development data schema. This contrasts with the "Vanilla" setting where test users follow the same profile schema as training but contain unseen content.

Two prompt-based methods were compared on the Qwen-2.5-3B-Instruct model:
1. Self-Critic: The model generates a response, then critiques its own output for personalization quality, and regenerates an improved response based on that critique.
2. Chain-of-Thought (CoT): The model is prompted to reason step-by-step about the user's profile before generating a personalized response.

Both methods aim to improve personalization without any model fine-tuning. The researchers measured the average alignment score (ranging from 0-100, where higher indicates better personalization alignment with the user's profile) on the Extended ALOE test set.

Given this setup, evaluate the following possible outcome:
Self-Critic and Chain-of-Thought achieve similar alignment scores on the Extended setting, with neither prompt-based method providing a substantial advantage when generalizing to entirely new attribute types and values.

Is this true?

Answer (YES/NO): NO